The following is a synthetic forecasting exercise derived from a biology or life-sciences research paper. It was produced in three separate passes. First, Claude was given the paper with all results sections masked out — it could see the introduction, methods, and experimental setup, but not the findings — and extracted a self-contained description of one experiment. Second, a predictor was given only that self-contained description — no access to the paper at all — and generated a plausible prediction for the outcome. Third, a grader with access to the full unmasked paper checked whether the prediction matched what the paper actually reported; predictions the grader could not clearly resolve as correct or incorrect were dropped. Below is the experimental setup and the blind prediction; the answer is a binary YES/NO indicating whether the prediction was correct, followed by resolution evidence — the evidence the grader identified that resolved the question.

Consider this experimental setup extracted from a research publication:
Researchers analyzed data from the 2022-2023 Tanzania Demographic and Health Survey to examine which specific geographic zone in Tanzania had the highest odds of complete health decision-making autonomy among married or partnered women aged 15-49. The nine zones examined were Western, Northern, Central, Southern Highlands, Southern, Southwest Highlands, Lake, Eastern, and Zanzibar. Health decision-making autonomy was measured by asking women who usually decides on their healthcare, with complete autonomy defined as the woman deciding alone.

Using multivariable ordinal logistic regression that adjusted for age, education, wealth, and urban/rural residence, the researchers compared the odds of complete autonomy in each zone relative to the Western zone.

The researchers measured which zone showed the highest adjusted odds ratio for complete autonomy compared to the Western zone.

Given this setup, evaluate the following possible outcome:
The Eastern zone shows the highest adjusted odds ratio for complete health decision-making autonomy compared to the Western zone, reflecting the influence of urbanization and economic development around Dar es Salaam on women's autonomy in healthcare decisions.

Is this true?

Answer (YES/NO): NO